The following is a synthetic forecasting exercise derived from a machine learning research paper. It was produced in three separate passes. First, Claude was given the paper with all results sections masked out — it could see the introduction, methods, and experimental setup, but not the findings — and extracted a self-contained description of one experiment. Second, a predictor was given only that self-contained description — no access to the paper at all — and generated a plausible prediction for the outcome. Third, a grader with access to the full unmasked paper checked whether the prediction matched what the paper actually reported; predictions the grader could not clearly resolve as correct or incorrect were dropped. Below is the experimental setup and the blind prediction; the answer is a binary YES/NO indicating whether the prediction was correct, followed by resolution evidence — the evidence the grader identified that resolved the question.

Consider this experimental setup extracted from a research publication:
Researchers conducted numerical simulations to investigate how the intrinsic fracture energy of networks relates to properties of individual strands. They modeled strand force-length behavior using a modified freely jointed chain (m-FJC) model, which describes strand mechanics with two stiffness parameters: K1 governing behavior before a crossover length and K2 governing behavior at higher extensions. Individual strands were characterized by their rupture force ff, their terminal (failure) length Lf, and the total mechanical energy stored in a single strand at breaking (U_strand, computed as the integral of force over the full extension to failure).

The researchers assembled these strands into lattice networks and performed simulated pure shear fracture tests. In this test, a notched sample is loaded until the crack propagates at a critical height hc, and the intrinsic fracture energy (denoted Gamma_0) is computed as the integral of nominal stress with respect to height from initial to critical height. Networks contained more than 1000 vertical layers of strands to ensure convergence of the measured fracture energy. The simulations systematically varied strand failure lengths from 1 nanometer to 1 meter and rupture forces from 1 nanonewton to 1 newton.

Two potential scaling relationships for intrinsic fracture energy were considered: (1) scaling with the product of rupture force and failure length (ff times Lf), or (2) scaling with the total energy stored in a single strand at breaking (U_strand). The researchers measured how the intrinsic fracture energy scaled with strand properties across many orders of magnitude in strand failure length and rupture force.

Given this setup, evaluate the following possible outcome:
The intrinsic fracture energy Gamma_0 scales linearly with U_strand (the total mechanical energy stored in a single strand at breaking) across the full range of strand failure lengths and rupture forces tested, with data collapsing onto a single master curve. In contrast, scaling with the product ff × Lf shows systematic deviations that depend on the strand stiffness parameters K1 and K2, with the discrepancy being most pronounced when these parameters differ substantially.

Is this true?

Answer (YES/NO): NO